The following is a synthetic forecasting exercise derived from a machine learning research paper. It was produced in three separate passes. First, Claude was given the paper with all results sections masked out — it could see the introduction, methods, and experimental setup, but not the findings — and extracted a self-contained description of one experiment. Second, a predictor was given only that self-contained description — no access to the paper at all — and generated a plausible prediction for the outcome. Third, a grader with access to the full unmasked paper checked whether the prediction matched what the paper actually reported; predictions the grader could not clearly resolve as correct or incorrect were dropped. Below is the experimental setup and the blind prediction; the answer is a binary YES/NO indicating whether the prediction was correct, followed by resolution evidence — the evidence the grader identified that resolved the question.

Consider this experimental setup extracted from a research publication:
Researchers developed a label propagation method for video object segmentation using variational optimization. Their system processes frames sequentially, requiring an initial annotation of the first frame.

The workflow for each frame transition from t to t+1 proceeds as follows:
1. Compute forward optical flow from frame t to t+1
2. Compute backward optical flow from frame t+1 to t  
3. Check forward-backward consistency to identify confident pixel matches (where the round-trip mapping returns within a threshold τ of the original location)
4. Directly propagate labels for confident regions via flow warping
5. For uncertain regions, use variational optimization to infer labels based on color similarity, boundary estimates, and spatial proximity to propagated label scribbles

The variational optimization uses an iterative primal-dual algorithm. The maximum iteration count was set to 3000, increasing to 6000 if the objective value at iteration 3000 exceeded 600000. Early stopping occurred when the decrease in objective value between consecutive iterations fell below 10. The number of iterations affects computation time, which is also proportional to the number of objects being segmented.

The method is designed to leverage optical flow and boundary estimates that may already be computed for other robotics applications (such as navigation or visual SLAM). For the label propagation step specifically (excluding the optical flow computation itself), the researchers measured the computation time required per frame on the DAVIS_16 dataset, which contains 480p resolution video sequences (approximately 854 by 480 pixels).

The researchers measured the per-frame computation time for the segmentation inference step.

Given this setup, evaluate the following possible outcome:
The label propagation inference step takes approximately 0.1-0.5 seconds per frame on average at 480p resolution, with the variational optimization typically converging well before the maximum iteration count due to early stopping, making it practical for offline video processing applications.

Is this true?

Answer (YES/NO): NO